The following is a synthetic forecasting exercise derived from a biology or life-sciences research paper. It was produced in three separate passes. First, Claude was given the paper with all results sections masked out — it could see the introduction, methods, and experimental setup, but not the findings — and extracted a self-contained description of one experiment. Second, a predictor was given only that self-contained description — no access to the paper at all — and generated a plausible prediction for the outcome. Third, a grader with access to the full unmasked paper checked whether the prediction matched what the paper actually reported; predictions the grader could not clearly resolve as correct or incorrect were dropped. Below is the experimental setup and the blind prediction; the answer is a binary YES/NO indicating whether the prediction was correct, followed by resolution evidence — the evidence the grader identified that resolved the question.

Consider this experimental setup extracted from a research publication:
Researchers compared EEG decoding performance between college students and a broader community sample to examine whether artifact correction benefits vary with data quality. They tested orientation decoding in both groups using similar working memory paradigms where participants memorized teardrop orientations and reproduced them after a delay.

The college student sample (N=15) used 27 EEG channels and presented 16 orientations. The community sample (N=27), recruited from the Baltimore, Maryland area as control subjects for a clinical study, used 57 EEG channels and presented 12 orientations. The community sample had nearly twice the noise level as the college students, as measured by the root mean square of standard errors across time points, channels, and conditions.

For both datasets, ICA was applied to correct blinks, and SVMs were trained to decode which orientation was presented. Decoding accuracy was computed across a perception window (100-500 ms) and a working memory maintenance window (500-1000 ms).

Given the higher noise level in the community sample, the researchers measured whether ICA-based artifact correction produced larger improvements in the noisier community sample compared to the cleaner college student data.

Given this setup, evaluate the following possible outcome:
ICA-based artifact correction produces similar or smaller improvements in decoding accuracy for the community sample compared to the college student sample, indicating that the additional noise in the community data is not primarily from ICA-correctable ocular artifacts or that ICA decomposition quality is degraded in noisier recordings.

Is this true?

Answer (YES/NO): YES